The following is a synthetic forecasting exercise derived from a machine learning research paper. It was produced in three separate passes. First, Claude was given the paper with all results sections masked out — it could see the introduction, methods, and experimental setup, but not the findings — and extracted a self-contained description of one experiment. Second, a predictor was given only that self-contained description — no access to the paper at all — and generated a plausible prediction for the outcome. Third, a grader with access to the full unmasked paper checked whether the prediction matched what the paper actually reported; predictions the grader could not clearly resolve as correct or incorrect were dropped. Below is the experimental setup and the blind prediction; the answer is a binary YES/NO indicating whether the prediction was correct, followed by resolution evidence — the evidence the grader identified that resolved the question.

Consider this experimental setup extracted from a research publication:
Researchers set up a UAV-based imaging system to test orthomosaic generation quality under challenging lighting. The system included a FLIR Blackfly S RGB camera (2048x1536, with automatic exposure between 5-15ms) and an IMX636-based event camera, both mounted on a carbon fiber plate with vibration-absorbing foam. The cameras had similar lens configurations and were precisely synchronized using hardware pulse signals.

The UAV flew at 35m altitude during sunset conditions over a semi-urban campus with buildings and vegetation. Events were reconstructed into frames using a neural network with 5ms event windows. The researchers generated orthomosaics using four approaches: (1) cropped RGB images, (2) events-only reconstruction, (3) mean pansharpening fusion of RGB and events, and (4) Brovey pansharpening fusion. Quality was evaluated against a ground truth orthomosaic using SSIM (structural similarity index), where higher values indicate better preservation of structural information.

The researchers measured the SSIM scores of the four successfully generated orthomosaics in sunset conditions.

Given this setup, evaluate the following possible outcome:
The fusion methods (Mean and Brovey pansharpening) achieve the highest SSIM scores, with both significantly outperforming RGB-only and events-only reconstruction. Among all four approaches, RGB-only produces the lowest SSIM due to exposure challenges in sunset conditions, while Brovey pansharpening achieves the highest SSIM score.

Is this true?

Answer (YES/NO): NO